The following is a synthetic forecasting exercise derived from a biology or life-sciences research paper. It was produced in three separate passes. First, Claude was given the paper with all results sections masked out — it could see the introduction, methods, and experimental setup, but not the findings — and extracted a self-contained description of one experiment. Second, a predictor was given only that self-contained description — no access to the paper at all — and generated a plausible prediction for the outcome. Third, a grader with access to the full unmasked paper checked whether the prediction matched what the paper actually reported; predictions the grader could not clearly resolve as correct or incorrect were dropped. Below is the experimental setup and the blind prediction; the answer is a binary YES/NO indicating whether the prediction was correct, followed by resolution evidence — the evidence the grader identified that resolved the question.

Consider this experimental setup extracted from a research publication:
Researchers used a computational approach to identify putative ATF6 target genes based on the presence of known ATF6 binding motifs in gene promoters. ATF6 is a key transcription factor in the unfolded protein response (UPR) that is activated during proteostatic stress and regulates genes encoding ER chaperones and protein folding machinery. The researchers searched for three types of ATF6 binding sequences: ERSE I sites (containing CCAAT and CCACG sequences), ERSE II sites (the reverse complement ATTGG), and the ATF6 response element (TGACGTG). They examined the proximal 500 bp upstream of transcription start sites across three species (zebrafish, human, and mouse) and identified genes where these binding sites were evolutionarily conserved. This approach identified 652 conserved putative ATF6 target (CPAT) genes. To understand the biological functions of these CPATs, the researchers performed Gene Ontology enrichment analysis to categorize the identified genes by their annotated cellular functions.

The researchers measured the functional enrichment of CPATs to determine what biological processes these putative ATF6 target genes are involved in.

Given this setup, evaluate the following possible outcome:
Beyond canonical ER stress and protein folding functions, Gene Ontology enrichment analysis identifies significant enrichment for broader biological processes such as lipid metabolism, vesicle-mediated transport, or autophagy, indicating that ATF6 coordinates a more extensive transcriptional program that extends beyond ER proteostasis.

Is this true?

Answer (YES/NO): NO